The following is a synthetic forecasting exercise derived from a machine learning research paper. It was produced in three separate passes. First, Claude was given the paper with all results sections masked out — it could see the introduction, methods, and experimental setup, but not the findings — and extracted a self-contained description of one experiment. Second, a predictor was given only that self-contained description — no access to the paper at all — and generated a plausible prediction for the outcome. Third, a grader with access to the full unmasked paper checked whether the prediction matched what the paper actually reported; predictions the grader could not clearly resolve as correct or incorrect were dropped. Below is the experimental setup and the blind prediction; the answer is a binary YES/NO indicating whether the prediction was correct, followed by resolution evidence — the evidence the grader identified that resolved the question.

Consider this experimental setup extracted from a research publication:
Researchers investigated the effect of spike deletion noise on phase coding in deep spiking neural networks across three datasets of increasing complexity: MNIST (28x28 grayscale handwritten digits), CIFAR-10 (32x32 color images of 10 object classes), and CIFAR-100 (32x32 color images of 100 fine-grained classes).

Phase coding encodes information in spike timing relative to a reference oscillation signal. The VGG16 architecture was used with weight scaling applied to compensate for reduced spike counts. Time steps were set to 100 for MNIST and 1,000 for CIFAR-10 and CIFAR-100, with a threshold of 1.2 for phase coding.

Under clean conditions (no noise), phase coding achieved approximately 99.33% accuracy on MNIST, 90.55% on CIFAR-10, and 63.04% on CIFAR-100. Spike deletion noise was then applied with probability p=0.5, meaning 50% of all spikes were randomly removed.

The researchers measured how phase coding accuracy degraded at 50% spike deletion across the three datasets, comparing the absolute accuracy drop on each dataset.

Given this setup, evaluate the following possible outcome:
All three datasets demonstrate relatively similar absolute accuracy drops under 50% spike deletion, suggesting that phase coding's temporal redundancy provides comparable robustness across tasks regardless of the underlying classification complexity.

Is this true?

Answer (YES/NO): NO